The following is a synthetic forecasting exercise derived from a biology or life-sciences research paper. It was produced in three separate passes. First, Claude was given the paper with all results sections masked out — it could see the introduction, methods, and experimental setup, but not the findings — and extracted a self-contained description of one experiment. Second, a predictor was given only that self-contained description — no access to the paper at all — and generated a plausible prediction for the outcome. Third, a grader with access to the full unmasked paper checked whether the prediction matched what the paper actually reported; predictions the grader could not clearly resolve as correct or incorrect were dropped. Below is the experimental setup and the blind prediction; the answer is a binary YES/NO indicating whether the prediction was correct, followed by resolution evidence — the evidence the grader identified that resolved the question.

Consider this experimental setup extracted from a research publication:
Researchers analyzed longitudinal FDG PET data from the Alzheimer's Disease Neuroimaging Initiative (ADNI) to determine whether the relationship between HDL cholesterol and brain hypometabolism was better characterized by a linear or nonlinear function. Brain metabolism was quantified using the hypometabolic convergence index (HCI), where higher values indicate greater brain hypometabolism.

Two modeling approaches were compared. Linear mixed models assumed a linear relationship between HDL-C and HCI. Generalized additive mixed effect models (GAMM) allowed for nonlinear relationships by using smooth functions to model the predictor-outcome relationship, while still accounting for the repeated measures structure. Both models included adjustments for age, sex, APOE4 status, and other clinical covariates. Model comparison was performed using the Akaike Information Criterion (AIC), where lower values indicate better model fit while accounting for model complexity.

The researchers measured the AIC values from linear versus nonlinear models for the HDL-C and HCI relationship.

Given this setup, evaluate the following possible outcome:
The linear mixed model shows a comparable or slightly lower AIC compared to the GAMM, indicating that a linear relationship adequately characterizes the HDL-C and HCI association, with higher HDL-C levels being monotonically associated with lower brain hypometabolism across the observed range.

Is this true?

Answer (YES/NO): NO